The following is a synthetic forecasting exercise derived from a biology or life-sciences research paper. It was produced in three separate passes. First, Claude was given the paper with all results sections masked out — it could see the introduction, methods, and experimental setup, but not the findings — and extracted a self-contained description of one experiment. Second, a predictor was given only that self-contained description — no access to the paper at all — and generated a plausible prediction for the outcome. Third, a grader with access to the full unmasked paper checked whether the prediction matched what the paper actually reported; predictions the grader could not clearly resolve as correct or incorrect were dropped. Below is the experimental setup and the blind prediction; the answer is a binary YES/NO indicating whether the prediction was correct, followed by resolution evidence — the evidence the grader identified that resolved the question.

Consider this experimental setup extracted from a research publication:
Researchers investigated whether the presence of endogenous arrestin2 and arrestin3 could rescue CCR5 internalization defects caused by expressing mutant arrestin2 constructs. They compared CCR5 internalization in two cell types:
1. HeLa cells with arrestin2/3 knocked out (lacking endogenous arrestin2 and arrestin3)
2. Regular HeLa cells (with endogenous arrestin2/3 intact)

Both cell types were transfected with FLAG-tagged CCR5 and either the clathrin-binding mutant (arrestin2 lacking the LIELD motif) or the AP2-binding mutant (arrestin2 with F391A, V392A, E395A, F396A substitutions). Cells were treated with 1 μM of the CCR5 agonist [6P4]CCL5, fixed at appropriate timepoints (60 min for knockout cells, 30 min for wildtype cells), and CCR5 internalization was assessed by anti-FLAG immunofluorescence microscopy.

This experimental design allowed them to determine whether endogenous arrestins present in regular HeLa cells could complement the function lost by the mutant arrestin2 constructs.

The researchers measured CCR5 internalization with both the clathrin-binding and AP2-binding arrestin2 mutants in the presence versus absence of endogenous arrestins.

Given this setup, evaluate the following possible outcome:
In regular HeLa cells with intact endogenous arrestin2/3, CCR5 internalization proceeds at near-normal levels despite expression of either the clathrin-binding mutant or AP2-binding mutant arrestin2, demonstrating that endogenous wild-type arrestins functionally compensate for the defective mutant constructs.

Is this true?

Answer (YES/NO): NO